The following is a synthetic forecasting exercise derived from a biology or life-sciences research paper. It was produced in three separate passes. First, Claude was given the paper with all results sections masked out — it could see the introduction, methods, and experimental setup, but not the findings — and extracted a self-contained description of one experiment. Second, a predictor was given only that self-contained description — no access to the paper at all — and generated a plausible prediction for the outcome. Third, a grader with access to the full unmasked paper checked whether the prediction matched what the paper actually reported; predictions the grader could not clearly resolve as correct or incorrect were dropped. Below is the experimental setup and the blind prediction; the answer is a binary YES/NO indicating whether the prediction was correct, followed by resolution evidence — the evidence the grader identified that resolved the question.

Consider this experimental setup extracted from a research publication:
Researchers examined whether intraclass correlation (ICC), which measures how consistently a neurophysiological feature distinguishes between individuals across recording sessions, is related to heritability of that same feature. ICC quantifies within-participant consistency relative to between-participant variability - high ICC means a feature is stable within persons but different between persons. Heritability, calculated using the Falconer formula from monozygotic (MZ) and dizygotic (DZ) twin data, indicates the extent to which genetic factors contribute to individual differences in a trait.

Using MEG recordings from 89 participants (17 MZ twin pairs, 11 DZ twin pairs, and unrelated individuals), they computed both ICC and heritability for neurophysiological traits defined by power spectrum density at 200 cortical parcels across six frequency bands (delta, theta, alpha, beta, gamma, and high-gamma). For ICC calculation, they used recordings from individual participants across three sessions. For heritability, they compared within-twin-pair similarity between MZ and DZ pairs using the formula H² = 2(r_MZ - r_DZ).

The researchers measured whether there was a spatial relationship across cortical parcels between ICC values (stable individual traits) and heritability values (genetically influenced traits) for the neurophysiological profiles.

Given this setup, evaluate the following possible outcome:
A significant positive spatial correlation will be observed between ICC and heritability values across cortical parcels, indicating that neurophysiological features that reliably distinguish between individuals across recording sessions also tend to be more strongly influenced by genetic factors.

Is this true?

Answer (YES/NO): YES